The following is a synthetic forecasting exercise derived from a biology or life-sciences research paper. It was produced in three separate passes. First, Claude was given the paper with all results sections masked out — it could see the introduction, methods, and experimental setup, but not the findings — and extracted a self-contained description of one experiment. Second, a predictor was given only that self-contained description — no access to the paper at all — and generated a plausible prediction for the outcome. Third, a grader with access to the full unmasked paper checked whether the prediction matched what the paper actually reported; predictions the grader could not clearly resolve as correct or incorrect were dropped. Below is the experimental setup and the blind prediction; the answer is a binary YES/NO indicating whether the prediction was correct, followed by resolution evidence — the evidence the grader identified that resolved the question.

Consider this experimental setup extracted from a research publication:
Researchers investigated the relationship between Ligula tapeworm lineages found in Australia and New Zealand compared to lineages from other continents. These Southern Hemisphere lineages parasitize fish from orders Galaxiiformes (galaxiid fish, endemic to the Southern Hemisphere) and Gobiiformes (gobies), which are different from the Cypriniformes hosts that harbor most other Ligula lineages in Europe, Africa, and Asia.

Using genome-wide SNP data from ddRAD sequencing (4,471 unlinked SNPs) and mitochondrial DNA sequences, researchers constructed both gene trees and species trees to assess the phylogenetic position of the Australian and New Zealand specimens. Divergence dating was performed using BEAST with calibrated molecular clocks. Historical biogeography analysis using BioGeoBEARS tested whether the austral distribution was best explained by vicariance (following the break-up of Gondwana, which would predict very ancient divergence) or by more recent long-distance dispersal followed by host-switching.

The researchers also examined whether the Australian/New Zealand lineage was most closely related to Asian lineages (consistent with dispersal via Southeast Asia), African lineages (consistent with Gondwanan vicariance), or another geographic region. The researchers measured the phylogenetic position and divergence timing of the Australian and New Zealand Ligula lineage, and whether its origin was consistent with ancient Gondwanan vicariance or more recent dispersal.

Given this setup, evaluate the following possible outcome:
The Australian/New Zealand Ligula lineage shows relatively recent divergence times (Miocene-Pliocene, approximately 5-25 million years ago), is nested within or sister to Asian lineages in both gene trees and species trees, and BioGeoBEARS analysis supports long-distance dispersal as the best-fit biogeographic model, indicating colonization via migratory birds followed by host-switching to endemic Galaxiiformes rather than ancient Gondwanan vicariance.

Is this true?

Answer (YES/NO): NO